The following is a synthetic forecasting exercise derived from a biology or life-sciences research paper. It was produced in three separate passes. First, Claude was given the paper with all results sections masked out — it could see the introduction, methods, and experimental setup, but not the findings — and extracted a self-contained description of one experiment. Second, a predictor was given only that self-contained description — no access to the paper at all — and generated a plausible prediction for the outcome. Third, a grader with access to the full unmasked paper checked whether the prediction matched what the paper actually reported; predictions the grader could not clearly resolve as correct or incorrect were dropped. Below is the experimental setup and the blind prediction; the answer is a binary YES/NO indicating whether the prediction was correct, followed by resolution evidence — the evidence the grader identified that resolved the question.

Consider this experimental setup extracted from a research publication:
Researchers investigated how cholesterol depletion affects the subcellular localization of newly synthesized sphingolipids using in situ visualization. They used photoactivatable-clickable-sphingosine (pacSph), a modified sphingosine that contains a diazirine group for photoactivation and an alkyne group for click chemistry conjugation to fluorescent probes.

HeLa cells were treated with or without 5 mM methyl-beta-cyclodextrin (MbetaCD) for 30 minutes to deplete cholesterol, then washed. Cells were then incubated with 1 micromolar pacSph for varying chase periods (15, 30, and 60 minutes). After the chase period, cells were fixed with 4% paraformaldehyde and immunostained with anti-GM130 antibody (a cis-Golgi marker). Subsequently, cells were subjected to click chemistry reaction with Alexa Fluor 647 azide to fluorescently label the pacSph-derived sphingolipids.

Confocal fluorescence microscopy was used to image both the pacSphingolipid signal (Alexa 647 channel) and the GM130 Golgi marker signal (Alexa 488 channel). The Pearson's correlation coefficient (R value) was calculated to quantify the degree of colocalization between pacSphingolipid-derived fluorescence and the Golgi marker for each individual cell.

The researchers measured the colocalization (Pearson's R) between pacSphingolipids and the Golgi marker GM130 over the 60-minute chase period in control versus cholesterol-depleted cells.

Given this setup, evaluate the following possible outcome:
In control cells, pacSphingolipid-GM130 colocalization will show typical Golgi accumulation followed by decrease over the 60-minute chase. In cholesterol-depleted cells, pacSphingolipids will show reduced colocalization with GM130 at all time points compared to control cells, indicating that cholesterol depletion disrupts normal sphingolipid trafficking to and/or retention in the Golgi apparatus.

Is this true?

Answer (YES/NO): NO